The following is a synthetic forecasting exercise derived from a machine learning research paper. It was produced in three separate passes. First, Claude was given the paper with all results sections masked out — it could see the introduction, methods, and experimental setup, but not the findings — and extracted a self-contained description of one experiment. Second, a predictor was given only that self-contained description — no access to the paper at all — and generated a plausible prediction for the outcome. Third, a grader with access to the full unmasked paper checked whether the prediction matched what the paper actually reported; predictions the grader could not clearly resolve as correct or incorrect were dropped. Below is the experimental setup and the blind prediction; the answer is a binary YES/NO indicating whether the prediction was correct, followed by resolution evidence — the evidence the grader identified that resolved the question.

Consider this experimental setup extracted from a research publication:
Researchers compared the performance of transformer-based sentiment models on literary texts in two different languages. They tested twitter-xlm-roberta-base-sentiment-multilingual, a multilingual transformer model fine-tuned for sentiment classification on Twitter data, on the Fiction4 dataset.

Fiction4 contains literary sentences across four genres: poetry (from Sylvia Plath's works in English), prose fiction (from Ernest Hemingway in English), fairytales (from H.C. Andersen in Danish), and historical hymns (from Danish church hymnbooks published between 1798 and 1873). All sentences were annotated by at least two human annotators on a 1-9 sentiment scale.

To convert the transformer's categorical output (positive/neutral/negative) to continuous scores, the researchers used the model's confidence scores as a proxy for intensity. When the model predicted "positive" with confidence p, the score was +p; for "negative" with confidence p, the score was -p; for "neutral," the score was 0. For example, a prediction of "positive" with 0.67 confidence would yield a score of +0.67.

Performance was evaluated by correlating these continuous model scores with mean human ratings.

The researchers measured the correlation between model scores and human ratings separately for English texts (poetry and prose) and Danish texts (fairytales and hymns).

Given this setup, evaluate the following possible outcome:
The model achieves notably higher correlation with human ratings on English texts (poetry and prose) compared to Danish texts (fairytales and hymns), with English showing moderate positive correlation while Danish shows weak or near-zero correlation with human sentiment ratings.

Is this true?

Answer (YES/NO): NO